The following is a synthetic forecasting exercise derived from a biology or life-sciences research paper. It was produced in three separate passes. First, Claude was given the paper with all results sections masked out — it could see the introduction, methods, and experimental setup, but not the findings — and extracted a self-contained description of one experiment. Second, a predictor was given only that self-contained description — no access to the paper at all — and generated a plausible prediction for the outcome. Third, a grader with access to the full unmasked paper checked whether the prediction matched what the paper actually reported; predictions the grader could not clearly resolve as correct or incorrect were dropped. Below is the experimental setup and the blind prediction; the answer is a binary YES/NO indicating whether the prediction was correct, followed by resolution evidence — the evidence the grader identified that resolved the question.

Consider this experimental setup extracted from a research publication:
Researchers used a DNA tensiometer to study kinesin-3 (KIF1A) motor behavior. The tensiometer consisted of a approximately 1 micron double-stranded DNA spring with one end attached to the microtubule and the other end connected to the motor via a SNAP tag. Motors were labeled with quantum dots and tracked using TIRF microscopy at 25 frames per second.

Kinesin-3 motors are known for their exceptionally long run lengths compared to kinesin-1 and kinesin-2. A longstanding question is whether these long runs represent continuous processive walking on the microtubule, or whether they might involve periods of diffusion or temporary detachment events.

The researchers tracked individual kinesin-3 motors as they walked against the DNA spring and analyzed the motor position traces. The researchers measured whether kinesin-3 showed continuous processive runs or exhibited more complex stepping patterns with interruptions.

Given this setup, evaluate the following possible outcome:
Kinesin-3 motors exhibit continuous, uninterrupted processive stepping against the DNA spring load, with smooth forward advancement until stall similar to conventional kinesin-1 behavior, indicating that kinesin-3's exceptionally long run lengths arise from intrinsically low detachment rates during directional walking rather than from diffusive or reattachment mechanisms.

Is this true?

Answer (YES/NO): NO